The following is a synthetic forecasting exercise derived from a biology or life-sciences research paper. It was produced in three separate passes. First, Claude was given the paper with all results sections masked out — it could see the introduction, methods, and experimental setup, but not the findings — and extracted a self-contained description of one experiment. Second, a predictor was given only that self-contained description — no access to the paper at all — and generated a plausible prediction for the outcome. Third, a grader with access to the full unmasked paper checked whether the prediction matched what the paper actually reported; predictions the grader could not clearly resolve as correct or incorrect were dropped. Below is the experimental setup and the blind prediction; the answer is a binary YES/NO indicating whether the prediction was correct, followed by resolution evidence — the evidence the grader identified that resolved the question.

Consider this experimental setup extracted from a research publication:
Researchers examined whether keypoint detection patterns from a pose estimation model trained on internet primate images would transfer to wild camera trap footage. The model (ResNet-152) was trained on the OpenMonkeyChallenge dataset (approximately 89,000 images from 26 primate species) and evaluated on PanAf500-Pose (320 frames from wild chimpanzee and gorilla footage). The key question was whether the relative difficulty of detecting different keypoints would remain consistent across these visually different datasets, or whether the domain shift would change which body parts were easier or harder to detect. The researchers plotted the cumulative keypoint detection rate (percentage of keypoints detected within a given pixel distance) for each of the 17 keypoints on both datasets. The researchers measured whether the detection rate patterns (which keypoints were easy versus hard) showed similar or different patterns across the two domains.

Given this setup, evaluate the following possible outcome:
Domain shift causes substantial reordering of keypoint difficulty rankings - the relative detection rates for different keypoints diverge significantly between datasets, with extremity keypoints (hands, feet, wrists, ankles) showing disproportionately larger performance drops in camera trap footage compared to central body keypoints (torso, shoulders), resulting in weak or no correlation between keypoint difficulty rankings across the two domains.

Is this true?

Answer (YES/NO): NO